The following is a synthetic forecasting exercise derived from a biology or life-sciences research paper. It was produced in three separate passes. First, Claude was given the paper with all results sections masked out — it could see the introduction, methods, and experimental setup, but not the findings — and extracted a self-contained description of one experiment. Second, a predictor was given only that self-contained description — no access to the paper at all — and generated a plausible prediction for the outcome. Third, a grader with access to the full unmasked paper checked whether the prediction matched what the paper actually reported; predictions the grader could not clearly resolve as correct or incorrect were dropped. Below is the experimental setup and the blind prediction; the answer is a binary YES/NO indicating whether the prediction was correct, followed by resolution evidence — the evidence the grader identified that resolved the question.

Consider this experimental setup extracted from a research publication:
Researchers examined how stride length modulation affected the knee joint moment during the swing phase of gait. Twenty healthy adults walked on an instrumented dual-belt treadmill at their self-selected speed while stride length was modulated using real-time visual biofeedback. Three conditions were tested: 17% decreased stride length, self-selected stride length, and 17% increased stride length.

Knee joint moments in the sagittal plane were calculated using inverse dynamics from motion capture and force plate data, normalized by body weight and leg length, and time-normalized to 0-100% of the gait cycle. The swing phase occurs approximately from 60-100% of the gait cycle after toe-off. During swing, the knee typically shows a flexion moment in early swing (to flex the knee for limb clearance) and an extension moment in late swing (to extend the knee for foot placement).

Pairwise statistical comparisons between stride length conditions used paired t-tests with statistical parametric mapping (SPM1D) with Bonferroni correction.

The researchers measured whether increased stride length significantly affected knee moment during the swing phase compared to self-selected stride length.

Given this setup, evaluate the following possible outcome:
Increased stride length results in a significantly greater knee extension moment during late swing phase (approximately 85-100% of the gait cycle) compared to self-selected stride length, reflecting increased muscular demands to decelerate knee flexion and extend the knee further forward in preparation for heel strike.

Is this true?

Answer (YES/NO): NO